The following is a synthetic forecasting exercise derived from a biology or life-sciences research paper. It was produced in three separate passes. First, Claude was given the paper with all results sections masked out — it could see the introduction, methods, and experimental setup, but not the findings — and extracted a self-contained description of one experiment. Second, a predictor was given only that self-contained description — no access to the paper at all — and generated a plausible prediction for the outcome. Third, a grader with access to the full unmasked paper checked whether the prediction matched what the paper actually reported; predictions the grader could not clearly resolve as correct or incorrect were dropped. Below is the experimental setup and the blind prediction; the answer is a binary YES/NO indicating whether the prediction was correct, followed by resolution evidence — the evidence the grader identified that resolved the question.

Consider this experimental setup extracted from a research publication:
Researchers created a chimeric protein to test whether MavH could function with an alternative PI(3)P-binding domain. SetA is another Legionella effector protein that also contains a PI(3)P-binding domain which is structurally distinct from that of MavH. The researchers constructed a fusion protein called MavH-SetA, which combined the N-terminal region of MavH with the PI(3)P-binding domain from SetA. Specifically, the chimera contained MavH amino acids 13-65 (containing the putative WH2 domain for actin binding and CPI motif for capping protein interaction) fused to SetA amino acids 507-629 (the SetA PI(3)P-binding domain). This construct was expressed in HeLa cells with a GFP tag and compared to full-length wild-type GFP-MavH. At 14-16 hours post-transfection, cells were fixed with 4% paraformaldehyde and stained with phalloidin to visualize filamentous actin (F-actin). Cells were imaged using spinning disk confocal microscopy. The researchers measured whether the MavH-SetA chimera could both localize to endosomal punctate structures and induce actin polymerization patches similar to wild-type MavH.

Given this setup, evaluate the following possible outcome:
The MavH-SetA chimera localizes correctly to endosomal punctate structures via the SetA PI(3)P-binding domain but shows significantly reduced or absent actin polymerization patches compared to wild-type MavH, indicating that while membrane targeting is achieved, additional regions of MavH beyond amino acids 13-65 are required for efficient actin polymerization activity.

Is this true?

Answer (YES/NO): NO